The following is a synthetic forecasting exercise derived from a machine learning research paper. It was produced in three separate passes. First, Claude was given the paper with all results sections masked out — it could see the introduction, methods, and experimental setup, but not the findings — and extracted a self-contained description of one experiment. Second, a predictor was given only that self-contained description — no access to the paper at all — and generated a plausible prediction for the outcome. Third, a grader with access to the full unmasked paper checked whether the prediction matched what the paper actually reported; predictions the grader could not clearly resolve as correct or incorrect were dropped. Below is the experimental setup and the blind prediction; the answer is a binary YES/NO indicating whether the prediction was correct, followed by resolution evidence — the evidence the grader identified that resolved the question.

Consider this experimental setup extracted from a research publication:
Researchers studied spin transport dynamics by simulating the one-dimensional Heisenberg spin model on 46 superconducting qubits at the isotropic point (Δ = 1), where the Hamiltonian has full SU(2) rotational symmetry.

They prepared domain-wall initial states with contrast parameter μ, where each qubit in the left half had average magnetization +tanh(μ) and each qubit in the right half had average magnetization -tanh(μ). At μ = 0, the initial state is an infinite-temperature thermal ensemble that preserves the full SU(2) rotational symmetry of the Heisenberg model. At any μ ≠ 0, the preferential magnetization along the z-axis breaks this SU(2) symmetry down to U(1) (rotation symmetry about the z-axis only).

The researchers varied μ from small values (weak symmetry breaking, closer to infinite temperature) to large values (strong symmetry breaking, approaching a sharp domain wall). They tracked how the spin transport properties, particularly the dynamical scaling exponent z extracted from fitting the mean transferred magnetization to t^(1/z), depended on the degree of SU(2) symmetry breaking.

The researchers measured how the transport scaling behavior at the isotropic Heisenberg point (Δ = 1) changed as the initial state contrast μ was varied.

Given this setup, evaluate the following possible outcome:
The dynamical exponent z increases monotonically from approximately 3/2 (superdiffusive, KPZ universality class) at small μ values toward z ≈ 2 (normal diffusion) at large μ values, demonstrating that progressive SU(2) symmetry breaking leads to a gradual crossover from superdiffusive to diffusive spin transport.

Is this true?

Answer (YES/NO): NO